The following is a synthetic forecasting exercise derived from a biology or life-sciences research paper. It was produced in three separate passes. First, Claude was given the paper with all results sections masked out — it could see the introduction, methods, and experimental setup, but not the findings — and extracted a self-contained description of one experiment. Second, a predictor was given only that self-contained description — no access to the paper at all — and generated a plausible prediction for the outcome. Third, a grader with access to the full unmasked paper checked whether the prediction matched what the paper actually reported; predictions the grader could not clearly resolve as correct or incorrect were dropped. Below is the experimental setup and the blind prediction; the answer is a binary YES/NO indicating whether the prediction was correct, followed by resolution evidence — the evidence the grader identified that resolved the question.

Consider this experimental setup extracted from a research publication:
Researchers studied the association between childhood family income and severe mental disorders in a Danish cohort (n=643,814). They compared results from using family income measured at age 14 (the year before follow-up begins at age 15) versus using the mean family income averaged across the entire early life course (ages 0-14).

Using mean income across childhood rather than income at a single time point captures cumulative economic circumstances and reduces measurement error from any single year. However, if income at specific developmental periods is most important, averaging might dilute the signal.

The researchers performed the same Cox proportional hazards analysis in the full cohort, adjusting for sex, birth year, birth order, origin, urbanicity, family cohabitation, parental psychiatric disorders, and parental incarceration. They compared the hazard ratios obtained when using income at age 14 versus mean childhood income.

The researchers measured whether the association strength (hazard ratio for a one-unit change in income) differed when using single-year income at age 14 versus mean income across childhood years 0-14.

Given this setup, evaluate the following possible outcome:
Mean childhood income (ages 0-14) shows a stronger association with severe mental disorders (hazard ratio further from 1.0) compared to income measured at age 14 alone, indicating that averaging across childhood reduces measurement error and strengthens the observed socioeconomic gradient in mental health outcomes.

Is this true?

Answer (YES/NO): YES